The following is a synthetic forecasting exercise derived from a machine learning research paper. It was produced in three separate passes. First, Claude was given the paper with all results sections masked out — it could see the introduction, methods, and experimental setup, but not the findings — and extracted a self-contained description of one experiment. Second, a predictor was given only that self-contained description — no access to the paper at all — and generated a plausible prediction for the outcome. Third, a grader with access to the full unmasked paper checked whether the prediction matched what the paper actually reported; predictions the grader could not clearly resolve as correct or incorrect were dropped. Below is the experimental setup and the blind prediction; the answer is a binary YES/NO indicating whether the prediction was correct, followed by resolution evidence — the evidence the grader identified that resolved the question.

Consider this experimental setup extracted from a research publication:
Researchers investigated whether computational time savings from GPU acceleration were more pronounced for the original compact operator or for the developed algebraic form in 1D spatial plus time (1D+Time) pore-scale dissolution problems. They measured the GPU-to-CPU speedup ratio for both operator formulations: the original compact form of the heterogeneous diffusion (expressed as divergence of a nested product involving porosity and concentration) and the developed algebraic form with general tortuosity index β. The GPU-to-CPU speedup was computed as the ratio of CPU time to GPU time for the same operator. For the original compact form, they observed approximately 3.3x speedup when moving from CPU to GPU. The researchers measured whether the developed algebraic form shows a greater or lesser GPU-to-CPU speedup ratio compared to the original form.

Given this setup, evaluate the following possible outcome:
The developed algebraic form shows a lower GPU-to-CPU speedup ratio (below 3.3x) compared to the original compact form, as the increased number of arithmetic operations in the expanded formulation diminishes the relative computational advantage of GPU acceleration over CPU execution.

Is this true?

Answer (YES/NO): NO